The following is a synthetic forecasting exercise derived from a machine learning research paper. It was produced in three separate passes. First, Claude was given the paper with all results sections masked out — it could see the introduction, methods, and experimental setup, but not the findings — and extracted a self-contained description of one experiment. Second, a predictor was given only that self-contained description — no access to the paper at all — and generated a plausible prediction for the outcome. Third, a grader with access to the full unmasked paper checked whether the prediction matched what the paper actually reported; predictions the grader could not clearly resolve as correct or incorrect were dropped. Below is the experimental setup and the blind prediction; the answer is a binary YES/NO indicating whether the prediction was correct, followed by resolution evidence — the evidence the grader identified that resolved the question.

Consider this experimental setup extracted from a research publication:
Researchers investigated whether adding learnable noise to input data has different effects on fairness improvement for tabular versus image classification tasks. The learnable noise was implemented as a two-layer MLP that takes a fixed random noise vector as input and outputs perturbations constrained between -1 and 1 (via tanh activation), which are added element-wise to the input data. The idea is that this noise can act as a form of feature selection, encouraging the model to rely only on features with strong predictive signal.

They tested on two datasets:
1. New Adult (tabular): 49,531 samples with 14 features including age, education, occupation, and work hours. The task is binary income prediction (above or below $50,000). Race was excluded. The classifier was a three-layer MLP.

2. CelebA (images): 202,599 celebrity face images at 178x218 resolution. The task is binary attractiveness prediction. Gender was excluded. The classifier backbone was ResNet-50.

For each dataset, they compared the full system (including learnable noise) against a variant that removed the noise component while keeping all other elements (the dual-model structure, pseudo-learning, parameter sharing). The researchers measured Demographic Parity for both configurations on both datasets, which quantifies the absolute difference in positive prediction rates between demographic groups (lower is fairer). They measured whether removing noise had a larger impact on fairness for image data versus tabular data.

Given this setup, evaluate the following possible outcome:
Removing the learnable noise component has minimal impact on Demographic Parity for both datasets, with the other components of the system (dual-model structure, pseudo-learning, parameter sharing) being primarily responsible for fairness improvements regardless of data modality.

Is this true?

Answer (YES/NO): NO